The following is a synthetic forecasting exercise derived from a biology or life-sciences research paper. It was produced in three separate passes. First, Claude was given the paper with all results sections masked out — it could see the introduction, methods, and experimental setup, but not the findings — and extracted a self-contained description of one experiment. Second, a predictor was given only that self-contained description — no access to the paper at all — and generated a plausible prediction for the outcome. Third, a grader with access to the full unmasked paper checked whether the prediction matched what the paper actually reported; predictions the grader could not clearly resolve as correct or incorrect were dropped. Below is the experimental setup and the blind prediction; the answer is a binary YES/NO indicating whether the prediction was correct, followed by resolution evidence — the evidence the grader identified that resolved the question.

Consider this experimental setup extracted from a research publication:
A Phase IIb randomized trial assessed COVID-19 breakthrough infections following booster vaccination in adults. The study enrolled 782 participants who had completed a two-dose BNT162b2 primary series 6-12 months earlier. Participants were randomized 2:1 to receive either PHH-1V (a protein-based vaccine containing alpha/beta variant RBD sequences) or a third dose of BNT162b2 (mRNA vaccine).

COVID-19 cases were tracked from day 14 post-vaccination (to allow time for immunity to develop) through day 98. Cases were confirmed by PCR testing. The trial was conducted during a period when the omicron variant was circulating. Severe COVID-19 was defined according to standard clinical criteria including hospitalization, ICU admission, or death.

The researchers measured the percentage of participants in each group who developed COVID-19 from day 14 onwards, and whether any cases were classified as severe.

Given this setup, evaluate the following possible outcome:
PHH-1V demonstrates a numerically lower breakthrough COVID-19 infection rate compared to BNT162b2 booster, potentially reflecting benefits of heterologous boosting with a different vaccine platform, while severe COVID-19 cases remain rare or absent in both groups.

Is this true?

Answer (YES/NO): YES